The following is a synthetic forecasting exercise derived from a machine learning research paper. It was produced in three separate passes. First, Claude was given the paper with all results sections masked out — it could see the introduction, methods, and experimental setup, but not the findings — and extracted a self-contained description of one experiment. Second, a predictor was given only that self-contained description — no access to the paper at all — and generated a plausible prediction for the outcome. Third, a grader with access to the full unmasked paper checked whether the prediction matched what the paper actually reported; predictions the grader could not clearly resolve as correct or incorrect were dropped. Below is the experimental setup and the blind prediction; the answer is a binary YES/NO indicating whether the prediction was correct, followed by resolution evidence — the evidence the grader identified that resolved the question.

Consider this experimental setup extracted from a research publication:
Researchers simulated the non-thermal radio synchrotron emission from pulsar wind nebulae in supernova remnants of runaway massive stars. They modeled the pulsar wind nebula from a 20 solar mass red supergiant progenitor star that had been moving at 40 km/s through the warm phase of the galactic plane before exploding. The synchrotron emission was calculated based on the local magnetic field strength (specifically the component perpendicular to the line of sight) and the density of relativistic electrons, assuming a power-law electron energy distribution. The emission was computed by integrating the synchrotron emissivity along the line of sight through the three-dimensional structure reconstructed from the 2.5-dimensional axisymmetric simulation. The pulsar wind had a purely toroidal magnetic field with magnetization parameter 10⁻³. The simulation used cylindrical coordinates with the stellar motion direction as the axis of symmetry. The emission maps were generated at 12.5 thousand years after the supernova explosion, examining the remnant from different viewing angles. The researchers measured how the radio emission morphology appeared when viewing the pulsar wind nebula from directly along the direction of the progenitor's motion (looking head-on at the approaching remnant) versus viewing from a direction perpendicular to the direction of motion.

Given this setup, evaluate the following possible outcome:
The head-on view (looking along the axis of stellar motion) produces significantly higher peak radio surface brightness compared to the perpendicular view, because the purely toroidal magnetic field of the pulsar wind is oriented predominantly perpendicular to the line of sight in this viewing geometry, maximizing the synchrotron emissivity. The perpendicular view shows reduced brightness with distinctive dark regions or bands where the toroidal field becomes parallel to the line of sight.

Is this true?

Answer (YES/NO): NO